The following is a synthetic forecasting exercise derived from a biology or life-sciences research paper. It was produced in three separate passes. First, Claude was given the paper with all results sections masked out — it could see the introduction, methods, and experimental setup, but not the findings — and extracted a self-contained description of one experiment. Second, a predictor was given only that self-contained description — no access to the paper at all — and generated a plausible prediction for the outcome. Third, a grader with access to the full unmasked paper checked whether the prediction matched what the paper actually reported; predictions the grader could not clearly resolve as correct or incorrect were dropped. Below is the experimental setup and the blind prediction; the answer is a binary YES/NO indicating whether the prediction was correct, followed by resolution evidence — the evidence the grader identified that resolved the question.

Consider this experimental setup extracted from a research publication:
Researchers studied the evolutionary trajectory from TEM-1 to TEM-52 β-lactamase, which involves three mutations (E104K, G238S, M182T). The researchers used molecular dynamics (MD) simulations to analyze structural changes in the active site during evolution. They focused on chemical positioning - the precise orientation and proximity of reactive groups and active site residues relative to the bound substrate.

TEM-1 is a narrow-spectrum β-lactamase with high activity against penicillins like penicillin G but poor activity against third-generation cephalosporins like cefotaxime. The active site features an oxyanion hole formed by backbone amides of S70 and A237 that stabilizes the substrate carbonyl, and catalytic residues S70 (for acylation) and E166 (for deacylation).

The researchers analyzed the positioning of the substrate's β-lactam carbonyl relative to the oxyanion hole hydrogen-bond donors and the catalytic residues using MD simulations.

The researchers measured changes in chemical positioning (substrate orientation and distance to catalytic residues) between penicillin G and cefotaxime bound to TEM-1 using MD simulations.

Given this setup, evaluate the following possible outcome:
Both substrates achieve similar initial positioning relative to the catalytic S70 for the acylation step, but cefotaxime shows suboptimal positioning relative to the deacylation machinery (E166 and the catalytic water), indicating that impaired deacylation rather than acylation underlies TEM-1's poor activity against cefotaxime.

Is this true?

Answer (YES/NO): NO